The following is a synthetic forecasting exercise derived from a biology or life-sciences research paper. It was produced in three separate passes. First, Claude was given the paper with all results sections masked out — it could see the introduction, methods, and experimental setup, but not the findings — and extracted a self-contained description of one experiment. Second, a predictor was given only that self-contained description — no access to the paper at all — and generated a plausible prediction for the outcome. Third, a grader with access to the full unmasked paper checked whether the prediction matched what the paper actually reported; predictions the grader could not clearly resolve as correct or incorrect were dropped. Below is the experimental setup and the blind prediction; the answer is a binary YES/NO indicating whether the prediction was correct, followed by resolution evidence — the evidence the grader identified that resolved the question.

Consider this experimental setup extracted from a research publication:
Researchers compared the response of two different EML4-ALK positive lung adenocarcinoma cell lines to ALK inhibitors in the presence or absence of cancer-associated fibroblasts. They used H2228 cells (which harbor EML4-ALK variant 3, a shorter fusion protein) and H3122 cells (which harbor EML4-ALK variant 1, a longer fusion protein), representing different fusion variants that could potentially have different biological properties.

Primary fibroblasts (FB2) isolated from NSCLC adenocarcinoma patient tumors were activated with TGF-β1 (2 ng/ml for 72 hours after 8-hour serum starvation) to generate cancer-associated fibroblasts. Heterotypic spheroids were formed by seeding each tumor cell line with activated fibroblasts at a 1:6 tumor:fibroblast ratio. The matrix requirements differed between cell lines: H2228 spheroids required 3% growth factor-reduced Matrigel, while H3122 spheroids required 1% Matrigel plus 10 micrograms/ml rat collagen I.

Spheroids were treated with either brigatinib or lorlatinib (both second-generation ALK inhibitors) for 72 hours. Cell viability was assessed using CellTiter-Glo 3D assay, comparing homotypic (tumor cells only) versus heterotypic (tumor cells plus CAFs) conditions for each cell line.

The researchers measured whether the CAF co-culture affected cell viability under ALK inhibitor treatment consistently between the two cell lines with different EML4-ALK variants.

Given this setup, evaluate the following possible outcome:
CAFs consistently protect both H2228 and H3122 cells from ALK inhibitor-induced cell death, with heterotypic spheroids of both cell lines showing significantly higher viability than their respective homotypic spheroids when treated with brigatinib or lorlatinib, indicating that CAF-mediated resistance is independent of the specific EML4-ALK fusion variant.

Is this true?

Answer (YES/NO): YES